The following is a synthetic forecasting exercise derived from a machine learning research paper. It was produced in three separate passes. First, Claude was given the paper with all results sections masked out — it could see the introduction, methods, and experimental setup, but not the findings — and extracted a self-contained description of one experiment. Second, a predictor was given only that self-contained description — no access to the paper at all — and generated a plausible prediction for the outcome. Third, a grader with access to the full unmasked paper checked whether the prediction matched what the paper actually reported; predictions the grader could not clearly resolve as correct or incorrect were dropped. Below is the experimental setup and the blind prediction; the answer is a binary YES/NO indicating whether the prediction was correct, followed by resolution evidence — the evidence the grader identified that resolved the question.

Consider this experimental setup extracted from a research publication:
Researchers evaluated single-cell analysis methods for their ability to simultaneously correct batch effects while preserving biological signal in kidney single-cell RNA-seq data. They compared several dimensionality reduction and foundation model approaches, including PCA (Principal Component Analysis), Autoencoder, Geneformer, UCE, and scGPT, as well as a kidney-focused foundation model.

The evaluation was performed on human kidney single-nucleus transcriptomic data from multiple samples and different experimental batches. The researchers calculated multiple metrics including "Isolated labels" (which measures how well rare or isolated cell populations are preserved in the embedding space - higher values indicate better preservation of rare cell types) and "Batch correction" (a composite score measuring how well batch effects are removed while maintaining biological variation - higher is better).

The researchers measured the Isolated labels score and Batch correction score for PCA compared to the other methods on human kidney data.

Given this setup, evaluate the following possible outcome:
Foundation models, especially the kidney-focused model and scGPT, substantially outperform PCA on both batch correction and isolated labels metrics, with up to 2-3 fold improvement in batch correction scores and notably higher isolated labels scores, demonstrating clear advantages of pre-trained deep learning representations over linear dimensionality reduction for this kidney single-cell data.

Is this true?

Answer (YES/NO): NO